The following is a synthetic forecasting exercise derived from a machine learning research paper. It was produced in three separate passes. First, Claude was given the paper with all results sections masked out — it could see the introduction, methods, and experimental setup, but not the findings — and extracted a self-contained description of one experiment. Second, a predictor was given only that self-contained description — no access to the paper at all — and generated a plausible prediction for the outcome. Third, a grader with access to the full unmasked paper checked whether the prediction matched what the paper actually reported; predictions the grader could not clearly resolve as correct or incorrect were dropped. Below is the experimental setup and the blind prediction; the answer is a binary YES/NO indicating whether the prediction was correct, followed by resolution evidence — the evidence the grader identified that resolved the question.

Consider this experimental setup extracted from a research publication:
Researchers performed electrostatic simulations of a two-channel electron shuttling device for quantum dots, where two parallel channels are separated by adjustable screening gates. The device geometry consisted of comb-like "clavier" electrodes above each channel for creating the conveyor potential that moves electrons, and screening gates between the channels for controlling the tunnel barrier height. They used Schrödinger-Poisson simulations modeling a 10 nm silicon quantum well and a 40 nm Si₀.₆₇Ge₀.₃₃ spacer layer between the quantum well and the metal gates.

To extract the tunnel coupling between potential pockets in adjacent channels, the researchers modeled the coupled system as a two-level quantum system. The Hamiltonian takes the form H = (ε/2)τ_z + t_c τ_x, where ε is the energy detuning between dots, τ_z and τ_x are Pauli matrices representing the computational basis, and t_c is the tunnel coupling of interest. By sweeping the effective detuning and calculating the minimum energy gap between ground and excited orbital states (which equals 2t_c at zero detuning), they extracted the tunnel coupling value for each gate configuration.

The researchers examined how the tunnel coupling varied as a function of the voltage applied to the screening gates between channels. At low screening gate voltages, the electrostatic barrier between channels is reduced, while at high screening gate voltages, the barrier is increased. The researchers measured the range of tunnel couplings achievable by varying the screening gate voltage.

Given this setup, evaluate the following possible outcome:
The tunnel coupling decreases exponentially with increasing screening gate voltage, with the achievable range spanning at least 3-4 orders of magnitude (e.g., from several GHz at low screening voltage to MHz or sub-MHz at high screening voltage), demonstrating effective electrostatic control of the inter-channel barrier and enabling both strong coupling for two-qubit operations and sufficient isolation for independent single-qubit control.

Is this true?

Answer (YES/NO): YES